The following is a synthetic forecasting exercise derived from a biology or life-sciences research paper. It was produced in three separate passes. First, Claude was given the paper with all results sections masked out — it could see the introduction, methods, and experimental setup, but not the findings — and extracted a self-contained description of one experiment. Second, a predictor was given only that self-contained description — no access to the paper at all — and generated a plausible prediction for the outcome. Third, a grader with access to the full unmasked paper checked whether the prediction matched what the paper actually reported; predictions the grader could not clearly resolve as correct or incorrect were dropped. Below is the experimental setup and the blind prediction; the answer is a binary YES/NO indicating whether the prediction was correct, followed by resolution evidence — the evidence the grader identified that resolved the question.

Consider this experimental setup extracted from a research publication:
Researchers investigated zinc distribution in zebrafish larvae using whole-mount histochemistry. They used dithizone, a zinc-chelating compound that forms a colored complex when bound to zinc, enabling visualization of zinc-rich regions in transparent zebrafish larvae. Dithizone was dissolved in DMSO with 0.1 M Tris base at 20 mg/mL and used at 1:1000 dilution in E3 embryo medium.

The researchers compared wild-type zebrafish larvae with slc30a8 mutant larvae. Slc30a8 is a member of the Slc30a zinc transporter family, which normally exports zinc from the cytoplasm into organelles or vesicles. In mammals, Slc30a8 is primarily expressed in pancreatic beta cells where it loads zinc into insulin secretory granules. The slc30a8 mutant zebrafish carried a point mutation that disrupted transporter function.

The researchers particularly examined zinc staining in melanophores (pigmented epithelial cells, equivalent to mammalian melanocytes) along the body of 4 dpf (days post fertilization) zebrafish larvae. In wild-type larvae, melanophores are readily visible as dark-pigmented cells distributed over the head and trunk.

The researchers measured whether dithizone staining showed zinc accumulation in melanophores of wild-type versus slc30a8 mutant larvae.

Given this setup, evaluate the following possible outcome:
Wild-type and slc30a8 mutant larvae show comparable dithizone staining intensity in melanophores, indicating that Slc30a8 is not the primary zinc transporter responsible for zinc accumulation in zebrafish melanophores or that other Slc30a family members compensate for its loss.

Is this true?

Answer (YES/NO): NO